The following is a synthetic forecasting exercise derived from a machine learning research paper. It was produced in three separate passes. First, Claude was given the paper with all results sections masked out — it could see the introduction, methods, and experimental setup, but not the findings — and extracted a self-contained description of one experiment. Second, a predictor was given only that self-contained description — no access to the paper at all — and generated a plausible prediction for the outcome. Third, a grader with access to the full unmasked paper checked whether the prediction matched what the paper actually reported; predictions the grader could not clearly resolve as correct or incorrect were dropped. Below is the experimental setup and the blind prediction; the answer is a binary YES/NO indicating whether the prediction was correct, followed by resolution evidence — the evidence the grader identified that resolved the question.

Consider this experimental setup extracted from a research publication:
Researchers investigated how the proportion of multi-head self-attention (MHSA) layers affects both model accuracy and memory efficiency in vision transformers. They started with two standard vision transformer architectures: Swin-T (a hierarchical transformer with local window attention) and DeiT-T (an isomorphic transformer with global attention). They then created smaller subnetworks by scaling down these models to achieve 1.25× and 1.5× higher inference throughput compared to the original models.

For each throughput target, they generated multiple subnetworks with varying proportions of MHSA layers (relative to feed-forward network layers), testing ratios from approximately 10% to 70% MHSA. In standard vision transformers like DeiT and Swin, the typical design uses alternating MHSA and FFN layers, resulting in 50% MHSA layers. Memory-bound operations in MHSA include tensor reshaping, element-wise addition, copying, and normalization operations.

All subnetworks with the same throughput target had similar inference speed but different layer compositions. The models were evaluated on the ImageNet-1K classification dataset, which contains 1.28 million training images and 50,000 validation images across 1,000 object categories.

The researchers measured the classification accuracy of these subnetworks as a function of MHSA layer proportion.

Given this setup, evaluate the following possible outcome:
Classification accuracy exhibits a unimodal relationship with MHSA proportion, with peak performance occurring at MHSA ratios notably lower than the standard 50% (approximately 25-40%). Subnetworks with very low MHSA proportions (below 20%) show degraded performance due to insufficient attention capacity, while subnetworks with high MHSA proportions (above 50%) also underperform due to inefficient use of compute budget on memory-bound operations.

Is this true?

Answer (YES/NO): NO